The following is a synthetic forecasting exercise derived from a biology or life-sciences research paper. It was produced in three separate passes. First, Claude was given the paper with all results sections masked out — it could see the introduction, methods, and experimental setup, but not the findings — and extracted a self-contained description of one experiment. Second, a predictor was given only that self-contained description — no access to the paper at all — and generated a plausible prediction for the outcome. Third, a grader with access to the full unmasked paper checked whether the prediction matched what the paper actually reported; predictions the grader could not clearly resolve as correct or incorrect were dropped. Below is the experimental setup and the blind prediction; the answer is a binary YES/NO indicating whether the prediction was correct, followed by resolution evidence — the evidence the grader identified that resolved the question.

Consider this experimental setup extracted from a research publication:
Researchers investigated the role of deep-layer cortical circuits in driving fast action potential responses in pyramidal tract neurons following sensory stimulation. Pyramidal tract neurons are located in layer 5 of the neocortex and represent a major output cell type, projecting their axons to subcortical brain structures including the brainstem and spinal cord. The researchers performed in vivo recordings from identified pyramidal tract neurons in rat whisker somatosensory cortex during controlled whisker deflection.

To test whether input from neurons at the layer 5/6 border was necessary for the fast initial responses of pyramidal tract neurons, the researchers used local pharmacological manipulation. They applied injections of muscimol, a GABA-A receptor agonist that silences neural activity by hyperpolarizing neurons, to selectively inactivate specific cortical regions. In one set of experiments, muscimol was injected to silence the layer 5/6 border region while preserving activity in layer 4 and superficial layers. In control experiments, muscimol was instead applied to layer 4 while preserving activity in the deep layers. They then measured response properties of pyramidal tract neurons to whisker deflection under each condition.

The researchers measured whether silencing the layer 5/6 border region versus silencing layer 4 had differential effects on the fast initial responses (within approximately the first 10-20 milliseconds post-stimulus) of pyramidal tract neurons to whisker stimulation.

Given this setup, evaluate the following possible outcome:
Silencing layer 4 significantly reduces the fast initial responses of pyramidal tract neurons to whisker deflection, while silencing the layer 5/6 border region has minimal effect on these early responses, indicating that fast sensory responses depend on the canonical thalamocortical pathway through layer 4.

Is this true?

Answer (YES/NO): NO